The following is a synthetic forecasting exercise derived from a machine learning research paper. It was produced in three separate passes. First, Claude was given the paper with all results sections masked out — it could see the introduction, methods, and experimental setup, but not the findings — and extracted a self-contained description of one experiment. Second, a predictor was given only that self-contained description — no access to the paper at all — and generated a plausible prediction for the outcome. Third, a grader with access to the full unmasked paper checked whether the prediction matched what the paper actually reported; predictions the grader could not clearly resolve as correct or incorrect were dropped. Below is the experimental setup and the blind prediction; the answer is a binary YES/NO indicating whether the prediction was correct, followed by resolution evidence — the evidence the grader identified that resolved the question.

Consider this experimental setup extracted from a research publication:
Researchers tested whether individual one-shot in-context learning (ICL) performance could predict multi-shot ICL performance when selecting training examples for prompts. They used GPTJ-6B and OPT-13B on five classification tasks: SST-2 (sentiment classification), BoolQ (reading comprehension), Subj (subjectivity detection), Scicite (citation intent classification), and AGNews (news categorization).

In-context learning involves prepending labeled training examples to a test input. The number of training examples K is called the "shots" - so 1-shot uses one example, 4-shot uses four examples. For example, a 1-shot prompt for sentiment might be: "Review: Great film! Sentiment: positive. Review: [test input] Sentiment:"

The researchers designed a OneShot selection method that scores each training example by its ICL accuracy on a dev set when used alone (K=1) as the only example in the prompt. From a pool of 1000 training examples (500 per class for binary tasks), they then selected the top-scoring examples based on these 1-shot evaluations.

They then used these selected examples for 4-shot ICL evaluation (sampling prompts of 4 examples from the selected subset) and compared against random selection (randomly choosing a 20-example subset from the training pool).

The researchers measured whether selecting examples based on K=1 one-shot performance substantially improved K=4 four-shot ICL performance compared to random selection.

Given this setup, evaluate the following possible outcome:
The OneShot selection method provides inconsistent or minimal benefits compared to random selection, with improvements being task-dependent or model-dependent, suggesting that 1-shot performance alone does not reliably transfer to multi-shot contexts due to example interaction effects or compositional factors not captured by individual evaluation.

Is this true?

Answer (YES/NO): YES